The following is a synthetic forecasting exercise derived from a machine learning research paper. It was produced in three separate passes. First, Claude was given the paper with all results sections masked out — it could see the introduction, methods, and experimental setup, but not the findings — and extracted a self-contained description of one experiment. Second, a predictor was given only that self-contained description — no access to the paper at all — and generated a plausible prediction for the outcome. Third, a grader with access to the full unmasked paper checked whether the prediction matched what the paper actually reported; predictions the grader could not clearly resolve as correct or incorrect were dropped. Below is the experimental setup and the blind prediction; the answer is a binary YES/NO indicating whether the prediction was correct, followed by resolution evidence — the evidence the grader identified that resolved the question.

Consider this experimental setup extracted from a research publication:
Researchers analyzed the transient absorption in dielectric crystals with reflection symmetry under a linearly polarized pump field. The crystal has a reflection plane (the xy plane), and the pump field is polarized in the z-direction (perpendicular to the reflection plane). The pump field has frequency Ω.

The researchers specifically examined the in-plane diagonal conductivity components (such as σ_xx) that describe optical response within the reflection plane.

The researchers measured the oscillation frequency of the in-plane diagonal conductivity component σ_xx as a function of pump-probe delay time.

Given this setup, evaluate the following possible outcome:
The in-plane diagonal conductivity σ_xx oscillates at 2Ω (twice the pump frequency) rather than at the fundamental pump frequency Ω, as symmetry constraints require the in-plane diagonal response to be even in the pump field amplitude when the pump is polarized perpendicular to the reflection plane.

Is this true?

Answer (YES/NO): YES